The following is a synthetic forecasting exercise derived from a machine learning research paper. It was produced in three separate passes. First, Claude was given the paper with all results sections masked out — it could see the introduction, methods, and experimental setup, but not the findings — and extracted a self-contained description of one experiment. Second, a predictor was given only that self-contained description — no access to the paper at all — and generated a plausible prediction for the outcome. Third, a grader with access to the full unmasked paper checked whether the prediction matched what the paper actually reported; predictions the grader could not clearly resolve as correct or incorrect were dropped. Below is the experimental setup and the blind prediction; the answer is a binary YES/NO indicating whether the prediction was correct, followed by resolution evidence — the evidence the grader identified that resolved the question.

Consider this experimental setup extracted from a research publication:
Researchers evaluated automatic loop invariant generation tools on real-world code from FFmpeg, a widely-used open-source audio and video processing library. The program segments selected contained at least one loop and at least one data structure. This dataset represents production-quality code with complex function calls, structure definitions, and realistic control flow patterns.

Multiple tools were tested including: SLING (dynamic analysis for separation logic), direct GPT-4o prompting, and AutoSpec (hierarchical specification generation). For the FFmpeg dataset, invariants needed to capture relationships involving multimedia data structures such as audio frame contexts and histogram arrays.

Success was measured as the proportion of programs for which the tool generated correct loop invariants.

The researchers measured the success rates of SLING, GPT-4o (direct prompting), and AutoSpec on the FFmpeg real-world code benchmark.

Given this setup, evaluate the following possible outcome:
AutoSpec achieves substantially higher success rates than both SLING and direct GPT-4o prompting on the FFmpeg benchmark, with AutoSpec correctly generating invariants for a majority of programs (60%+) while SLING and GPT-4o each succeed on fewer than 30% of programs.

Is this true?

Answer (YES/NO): NO